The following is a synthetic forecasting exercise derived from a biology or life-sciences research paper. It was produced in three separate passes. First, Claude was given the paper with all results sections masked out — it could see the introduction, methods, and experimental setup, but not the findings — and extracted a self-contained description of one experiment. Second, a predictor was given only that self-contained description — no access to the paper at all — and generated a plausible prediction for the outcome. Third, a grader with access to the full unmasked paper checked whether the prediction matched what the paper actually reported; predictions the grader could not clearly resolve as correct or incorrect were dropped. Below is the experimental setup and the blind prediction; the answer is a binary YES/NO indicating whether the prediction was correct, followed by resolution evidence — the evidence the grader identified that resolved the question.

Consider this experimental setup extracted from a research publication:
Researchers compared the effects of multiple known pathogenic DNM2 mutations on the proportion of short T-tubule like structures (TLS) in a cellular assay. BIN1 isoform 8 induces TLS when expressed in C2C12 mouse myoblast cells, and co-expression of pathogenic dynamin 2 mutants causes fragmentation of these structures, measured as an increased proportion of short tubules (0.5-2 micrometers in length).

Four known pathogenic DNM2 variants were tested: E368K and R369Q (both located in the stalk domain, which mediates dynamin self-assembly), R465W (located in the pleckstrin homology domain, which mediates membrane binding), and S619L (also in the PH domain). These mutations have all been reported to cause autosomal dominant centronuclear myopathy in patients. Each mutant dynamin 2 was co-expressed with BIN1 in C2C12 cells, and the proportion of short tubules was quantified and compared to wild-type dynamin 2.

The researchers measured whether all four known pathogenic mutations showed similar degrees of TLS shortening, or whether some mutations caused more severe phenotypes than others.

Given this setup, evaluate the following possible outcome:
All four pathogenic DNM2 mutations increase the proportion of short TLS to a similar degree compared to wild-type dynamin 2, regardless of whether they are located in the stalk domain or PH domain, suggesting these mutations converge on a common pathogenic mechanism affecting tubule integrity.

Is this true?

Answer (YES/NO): NO